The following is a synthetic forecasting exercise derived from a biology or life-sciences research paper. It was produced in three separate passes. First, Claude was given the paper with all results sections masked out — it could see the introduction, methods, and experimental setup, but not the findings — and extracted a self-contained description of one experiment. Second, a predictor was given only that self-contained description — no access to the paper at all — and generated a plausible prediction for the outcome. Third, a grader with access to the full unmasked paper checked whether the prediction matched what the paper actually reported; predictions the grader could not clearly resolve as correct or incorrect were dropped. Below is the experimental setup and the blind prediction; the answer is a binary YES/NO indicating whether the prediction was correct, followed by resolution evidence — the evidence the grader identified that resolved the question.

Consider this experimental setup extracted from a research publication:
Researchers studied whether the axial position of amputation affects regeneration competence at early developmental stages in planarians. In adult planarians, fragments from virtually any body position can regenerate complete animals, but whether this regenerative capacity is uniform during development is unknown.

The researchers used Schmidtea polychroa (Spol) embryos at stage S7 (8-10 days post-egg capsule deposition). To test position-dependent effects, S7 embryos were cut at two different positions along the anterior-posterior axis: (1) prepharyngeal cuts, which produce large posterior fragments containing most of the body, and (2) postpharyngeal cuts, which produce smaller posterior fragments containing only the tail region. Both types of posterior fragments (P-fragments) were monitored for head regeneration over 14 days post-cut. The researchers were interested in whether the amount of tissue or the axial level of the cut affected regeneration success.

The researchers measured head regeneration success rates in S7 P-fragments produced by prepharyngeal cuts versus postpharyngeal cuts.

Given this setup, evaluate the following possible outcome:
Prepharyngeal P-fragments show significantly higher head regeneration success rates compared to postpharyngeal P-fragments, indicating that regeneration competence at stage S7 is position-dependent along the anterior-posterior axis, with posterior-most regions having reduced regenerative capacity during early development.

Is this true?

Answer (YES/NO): YES